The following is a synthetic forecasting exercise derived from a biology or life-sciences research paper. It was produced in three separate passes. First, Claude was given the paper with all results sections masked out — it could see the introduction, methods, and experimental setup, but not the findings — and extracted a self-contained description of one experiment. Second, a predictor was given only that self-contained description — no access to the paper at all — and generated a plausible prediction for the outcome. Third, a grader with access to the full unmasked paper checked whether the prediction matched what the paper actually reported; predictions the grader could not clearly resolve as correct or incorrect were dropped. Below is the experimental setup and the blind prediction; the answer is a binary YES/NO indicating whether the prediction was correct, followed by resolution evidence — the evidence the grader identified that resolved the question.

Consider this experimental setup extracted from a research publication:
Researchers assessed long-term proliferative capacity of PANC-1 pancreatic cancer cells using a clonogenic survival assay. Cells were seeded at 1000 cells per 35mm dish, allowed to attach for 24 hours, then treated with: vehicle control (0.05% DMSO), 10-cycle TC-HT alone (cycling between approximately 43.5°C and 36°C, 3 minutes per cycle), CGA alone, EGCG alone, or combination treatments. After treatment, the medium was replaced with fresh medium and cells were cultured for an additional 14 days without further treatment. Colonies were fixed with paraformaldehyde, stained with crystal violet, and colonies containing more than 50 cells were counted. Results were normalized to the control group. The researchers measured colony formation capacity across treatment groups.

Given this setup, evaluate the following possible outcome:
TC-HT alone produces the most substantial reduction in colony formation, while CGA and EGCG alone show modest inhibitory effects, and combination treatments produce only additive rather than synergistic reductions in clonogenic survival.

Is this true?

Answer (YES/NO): NO